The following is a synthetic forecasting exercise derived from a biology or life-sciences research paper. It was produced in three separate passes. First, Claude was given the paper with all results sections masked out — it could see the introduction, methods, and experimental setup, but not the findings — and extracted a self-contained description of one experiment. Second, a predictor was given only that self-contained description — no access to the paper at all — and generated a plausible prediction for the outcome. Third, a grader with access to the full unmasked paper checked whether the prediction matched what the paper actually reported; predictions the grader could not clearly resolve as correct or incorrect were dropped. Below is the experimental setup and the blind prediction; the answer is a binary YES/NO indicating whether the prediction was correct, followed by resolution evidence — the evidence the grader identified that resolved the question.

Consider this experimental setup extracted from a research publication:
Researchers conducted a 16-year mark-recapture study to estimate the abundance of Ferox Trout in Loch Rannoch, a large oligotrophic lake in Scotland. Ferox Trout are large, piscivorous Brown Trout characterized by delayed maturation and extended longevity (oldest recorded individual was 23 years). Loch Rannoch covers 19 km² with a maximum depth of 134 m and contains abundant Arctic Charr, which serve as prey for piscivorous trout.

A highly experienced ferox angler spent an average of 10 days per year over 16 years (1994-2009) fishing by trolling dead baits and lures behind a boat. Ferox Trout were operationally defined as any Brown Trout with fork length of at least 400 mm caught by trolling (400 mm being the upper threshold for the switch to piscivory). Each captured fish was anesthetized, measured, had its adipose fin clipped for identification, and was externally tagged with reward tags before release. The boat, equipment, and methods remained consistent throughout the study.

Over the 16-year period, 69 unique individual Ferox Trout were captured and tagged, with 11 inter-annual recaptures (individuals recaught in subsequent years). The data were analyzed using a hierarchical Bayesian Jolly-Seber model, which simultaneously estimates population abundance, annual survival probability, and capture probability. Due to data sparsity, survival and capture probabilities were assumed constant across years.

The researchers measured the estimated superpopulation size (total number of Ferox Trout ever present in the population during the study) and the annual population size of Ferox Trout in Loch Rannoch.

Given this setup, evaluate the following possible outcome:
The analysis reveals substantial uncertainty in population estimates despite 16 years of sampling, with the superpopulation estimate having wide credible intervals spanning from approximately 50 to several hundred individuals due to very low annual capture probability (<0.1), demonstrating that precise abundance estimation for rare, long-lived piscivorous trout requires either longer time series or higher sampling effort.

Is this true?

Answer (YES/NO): NO